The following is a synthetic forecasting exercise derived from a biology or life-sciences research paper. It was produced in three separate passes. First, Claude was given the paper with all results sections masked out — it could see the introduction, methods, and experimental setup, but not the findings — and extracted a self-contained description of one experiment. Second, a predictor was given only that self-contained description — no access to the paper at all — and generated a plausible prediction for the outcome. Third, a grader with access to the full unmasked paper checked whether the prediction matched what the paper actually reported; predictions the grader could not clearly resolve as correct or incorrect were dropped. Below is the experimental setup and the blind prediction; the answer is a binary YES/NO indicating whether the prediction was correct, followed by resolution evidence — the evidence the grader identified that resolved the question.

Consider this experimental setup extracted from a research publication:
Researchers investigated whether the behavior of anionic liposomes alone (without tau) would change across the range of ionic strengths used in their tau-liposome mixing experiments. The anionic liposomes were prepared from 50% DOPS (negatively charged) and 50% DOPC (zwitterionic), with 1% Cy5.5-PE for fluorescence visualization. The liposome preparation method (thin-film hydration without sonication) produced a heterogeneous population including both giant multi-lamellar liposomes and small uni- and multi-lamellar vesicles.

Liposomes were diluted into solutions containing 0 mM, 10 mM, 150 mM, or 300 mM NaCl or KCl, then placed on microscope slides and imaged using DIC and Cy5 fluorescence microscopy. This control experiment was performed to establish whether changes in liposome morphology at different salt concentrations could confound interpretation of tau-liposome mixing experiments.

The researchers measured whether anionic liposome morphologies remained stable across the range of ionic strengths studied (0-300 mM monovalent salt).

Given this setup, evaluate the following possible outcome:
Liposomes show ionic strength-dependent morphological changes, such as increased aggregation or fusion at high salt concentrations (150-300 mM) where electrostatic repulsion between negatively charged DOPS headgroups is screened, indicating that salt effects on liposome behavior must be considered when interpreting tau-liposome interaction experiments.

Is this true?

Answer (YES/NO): NO